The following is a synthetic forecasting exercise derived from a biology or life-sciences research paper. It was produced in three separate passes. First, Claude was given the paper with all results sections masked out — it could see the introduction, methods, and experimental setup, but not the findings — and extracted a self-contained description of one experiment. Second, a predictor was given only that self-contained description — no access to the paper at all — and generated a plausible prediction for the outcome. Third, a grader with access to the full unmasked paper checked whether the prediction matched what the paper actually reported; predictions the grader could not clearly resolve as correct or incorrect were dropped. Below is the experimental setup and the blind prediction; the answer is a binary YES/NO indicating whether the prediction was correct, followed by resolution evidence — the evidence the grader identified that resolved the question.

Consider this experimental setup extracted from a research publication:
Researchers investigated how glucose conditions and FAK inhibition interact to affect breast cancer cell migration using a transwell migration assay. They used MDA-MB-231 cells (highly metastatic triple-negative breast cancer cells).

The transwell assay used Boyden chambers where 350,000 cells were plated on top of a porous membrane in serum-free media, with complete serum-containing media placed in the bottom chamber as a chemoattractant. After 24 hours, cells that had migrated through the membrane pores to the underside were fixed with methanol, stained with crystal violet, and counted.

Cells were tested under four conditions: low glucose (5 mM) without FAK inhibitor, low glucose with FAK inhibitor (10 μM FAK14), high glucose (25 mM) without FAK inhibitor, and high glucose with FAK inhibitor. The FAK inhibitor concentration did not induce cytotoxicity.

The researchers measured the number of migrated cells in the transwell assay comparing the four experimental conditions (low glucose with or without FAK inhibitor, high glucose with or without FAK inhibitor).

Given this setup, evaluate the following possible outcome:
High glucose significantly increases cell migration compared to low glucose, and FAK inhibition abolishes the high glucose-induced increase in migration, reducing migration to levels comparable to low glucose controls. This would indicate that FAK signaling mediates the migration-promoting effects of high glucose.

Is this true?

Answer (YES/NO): NO